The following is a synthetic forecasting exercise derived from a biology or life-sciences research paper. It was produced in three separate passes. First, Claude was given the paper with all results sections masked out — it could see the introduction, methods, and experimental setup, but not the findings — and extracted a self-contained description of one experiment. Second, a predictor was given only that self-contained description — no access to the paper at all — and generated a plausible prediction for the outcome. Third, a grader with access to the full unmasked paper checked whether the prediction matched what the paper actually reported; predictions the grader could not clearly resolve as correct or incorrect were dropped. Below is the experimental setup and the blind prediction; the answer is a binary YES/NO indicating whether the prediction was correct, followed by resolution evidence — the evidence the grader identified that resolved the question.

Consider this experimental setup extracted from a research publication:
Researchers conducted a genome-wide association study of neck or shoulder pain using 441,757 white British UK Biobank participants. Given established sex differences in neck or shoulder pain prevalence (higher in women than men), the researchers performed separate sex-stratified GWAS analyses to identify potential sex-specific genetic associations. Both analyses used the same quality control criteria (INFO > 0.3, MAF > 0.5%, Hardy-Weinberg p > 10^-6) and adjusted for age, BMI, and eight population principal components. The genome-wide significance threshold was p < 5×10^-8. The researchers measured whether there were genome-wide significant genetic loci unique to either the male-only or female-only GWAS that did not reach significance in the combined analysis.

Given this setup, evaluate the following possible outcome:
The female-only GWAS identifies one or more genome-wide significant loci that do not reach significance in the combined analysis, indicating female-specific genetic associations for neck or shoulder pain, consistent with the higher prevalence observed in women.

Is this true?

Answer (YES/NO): YES